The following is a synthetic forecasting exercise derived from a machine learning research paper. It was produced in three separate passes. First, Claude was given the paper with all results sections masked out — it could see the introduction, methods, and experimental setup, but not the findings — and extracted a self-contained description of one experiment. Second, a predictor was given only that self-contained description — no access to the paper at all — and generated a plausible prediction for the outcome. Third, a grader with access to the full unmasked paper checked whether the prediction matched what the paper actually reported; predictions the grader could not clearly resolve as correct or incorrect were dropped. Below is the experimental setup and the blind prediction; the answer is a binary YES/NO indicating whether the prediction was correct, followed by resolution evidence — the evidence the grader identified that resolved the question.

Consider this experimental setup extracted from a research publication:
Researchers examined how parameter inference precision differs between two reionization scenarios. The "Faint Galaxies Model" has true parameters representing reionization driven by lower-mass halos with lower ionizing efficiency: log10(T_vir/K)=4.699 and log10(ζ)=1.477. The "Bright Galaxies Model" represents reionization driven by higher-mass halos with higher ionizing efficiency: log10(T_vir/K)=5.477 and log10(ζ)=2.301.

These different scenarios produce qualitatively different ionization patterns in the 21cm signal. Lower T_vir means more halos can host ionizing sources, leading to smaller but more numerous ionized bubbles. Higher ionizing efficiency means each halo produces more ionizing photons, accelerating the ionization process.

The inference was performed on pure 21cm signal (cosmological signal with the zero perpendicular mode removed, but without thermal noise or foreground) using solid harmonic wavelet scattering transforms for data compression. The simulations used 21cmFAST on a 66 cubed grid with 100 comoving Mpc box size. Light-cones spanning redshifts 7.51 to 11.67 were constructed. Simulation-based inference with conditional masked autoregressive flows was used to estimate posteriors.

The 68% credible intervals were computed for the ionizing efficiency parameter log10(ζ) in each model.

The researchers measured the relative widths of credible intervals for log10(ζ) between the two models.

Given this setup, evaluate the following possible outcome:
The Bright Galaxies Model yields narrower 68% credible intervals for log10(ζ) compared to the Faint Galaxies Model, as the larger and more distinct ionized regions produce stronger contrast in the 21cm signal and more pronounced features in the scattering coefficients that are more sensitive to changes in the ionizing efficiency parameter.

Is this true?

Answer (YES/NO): NO